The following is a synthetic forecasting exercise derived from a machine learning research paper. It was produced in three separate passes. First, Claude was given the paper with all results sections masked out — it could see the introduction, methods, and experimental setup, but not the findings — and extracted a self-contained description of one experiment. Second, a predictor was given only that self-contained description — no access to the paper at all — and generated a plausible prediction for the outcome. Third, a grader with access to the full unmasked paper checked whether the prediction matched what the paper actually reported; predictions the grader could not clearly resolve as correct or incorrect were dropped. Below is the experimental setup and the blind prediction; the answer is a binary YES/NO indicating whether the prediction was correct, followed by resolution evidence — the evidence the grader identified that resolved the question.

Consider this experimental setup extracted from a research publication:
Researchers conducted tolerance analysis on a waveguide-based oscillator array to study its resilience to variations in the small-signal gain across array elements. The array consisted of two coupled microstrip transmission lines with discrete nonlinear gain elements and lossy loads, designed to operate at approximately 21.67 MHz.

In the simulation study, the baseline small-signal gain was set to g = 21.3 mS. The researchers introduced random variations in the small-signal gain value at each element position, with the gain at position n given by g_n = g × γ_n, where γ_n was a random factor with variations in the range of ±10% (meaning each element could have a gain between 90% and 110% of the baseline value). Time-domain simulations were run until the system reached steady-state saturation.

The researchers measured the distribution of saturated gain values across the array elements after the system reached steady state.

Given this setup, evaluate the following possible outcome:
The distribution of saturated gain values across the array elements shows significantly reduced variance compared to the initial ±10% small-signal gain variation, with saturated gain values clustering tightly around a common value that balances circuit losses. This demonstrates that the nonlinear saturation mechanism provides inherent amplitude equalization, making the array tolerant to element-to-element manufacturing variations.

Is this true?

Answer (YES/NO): YES